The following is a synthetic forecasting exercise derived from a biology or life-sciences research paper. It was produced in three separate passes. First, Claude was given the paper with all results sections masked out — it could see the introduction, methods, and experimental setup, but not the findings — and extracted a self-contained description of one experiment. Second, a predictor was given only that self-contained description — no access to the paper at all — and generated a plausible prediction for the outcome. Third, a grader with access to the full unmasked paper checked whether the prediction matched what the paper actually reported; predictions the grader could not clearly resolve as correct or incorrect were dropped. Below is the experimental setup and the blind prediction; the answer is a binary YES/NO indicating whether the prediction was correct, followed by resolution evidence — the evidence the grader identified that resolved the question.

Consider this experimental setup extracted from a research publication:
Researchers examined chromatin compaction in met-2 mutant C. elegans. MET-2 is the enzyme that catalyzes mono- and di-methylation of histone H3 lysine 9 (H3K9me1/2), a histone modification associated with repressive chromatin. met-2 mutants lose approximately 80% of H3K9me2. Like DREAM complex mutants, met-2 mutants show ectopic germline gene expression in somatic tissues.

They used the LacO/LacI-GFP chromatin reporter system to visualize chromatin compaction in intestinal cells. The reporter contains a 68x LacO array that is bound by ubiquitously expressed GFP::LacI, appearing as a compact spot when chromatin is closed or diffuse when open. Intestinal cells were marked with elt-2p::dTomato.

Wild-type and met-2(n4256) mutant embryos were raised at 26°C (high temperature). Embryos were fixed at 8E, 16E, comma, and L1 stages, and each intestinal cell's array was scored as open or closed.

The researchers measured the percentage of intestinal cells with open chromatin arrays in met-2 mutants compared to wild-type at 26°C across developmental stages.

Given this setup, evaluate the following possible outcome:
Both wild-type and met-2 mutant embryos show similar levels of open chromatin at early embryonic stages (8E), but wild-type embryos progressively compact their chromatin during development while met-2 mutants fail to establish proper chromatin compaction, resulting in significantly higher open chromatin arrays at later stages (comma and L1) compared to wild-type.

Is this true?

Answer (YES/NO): NO